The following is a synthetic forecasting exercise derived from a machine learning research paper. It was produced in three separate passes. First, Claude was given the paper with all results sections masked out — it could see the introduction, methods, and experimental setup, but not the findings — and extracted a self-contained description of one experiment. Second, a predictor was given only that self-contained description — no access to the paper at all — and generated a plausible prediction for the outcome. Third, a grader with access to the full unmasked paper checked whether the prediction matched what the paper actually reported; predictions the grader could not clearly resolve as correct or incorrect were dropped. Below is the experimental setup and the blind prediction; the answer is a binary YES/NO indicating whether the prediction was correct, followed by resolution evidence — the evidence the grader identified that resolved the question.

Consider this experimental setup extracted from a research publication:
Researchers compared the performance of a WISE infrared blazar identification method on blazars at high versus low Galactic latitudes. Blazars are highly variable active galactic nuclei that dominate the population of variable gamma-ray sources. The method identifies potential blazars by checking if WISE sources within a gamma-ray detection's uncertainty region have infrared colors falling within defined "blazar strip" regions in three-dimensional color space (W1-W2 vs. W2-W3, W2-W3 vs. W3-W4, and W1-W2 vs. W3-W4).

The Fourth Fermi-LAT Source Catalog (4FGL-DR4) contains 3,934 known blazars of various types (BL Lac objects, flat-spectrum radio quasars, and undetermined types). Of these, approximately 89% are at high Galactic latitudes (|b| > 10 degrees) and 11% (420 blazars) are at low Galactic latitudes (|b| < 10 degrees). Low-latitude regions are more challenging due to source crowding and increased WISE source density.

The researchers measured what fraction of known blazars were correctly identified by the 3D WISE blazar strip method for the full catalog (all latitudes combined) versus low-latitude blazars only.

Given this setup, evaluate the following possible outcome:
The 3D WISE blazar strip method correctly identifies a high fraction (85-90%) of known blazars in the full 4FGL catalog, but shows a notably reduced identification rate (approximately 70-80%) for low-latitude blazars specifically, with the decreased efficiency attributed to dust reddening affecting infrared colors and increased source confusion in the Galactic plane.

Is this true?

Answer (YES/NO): NO